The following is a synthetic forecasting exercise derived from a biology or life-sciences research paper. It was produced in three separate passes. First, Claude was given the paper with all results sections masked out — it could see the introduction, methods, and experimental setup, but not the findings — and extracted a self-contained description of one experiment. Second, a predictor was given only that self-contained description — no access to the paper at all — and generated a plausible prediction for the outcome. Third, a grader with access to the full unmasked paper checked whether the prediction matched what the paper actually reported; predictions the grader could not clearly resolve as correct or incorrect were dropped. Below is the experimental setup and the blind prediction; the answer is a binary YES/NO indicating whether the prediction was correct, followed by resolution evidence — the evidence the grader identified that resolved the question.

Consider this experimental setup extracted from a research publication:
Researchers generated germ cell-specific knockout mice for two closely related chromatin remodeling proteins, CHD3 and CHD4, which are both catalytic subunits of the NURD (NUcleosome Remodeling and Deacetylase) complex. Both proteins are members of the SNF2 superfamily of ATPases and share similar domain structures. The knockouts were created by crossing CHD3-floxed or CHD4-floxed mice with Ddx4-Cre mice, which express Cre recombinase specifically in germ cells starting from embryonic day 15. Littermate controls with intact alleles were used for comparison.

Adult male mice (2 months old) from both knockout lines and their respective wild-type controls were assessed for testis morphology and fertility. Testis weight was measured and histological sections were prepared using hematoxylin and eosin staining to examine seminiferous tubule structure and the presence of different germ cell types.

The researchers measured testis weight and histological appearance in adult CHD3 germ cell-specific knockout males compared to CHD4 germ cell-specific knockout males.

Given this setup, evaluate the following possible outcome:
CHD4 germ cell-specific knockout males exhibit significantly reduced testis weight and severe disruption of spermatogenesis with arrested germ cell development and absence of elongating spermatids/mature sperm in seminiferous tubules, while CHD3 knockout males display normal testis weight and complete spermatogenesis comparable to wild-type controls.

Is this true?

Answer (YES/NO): YES